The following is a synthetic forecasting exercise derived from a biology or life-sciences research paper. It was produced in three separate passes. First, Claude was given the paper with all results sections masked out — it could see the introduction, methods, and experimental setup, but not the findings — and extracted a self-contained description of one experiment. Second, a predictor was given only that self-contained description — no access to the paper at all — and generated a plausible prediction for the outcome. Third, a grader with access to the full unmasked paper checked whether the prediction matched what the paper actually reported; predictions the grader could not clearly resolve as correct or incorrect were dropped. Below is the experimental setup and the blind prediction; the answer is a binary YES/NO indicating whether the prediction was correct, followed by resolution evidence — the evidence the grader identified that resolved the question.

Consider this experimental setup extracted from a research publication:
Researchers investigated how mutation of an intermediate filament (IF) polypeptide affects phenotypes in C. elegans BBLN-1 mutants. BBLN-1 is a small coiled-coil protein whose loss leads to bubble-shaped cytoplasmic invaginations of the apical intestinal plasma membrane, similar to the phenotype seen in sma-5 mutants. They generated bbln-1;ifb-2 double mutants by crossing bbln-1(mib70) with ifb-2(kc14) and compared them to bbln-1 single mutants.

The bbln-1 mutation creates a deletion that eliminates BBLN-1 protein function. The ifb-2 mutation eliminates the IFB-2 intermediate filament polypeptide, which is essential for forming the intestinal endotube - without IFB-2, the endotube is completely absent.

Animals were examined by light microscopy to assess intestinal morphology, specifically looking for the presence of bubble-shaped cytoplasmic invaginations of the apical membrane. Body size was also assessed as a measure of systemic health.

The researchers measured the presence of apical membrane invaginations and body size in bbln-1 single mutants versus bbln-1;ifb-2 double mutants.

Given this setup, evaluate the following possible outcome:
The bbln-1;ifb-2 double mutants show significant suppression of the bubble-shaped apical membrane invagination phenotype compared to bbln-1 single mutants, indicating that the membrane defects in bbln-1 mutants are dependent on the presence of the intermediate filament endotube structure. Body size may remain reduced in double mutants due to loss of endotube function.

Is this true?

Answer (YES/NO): YES